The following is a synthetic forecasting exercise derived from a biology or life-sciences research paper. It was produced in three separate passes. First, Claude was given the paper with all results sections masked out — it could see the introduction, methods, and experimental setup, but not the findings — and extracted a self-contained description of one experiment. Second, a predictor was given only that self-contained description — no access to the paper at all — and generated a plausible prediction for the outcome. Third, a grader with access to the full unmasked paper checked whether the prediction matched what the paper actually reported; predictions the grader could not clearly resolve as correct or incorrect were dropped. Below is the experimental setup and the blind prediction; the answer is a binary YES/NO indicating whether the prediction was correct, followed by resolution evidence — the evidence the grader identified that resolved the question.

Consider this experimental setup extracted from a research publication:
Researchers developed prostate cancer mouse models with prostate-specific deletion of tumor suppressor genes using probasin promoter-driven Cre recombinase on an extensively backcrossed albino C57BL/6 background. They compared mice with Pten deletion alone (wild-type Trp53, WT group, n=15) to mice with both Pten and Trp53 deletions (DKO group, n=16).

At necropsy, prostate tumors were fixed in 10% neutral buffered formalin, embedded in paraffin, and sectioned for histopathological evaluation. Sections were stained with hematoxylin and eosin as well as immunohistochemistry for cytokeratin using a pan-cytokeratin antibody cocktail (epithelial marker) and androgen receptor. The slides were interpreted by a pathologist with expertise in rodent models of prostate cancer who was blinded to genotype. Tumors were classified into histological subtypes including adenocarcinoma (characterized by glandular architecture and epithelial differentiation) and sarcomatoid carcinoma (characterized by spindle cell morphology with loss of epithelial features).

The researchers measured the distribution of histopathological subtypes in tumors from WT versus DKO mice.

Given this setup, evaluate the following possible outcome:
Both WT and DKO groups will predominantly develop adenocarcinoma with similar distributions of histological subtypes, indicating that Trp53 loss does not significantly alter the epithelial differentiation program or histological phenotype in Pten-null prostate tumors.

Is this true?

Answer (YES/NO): NO